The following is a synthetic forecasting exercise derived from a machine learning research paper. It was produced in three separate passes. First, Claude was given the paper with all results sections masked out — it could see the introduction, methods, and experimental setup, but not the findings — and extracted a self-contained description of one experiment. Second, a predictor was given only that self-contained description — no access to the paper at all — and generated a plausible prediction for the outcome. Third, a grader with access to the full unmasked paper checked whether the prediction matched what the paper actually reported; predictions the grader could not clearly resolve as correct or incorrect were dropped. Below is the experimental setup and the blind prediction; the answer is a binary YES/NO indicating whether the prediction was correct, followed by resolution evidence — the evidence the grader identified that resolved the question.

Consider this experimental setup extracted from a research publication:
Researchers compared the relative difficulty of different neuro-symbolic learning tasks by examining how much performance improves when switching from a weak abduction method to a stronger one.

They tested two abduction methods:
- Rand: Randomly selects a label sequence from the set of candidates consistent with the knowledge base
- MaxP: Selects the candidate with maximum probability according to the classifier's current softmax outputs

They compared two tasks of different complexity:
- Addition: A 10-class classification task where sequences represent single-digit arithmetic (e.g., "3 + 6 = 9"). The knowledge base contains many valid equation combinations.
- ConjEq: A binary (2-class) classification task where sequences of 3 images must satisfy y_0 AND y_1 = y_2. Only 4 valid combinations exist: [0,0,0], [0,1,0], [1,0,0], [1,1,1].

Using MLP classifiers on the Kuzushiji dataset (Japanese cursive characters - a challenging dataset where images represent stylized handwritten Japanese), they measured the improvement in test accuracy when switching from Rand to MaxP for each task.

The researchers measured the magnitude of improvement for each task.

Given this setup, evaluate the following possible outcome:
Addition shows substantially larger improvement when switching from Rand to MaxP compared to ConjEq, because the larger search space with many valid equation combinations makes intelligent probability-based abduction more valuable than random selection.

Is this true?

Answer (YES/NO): YES